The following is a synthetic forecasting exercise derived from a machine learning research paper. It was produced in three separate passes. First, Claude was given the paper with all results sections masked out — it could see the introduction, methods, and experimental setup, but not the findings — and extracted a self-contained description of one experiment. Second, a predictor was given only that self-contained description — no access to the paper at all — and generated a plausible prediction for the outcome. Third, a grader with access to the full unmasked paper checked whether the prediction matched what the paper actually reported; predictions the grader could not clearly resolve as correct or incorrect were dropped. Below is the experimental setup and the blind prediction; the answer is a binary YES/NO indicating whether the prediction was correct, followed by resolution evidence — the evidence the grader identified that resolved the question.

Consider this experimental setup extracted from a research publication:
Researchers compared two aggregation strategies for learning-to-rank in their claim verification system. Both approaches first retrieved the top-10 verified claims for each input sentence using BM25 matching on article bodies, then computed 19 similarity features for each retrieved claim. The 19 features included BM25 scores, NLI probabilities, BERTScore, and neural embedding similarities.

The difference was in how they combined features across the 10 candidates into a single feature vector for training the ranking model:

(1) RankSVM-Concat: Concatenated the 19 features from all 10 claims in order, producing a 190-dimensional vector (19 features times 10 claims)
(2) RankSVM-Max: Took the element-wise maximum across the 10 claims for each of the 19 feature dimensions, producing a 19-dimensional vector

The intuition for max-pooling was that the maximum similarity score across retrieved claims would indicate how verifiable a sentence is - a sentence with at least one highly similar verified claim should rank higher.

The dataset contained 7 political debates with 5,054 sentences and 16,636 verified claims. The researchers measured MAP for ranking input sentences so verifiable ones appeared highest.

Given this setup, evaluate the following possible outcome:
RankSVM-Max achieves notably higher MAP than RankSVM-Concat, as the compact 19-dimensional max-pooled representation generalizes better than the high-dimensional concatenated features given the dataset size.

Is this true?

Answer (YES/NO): YES